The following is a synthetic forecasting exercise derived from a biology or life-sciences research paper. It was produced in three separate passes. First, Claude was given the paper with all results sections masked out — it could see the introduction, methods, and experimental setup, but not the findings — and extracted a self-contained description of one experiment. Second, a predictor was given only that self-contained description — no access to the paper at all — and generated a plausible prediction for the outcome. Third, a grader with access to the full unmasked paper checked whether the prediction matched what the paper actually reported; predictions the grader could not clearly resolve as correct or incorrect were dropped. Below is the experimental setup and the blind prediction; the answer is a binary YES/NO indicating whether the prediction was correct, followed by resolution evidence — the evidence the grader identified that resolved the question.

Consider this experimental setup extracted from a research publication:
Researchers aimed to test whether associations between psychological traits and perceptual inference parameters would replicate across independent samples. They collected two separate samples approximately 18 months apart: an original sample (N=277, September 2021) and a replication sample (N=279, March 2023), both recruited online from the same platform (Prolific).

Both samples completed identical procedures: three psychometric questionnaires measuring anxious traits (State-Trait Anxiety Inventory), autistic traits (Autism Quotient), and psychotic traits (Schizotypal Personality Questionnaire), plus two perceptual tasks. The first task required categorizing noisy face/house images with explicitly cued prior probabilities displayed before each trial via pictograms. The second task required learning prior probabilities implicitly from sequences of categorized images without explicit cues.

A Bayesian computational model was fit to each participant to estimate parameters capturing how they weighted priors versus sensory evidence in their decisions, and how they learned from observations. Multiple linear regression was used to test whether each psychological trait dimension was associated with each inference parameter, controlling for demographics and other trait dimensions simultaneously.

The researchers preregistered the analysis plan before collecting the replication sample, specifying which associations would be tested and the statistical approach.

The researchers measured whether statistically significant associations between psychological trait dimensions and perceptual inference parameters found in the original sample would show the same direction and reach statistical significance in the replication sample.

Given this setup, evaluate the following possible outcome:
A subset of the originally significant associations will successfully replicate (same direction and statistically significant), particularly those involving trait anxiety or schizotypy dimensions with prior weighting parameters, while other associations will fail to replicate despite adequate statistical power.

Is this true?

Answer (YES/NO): NO